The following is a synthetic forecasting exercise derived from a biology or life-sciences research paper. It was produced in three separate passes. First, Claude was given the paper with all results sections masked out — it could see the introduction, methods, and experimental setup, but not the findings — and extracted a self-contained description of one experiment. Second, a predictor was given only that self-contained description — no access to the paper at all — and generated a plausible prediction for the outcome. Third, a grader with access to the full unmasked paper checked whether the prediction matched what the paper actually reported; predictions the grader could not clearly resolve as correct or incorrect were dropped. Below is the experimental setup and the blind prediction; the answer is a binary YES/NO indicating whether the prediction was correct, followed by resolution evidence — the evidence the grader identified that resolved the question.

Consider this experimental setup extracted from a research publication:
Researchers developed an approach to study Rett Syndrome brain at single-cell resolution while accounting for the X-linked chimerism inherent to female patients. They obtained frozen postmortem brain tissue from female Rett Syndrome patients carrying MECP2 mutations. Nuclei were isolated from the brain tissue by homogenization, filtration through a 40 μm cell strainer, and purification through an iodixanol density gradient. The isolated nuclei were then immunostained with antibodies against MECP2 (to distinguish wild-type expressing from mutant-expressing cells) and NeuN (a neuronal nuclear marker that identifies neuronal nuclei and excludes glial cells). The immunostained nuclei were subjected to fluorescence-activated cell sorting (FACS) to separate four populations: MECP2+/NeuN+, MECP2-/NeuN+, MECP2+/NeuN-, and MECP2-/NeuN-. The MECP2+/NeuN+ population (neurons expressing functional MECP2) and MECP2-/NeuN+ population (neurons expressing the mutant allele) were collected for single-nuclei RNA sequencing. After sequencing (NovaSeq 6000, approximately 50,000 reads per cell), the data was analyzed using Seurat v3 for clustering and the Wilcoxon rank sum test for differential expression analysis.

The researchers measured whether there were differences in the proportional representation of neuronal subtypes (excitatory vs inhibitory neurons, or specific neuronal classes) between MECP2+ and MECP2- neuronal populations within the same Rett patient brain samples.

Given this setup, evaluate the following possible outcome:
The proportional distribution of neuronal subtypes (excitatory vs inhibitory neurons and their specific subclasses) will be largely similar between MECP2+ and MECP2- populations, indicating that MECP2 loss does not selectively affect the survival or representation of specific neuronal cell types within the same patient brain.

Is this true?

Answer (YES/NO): YES